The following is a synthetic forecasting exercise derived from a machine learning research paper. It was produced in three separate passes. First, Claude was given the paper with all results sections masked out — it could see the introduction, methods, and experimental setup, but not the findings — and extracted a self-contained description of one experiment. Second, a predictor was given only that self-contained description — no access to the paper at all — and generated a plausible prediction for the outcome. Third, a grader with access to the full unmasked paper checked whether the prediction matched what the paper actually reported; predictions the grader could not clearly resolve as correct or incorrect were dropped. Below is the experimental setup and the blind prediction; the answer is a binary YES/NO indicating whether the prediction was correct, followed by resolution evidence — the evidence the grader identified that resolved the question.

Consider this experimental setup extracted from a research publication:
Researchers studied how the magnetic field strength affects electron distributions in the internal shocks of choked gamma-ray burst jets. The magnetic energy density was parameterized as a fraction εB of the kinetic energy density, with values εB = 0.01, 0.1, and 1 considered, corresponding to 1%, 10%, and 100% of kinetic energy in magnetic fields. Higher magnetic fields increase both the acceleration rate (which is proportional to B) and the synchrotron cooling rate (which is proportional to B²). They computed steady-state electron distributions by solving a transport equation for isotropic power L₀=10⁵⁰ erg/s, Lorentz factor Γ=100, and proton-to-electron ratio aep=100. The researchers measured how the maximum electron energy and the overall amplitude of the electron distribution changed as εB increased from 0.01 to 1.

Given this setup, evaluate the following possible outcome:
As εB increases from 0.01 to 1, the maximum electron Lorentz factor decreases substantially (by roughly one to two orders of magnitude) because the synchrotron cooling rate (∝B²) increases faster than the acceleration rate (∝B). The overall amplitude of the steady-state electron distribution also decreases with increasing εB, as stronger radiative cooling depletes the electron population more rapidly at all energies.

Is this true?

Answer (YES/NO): YES